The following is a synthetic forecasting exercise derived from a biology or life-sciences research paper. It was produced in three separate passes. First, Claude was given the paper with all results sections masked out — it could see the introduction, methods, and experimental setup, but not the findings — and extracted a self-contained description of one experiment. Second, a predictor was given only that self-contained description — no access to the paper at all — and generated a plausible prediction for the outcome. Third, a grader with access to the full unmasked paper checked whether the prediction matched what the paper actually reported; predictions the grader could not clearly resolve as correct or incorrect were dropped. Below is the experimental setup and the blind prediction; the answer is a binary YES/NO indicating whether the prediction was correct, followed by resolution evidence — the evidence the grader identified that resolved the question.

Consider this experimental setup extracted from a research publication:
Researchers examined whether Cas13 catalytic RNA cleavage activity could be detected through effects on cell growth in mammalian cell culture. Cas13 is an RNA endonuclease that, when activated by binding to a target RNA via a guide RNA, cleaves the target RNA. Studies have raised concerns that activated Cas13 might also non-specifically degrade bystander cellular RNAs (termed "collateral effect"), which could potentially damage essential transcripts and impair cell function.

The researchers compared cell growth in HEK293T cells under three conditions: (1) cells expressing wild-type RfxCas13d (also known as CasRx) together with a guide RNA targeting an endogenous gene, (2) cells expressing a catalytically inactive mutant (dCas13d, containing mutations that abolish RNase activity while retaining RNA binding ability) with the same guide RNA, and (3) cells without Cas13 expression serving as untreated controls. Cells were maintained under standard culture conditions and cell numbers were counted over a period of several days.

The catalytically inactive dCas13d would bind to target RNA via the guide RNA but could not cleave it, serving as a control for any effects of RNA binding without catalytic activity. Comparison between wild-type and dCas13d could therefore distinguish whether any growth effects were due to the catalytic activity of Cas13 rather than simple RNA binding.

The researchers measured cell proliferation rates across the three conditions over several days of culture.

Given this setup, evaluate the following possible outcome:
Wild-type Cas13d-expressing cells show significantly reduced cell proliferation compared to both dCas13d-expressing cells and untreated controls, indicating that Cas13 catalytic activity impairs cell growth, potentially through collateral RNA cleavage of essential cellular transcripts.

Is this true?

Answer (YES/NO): YES